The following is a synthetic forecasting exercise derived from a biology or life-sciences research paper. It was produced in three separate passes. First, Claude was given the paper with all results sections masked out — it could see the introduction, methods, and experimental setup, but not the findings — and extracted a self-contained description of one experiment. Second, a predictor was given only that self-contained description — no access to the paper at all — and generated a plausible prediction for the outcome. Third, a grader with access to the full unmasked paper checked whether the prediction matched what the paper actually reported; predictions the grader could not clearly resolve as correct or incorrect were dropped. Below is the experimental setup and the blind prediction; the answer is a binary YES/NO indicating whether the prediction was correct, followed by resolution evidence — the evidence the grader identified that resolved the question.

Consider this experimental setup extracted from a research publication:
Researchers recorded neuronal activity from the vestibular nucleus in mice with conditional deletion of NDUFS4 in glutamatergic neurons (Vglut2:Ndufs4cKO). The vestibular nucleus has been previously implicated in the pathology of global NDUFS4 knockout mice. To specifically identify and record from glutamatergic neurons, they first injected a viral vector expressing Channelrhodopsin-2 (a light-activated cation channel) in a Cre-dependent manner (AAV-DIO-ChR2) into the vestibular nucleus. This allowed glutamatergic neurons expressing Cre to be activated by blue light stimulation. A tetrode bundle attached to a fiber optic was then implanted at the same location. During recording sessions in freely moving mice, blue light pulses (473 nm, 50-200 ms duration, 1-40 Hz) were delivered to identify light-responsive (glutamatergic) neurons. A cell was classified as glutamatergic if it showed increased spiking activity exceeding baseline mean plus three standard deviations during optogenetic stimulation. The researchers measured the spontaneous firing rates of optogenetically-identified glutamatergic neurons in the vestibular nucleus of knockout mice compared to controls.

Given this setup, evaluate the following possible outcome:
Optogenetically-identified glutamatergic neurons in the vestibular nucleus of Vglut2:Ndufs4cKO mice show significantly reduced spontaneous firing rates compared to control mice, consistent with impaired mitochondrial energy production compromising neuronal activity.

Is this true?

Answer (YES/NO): NO